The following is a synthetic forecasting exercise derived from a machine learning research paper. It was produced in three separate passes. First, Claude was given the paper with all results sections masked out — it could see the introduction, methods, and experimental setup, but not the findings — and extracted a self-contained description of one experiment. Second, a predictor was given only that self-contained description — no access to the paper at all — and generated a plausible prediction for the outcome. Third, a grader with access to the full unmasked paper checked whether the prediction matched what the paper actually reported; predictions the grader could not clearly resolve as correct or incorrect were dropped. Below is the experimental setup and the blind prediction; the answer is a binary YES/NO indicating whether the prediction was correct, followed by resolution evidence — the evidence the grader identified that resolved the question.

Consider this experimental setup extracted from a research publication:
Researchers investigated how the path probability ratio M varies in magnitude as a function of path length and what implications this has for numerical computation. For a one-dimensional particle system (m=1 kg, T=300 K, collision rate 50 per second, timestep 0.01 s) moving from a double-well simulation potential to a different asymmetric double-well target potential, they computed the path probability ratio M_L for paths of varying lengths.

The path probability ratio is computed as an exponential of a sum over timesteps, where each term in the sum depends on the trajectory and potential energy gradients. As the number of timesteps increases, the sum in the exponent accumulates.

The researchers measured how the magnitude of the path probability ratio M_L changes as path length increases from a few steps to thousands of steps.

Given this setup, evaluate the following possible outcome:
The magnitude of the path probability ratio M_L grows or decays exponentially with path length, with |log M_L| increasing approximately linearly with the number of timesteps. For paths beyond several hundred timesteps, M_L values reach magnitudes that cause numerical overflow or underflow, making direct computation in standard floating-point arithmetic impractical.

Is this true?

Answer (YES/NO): YES